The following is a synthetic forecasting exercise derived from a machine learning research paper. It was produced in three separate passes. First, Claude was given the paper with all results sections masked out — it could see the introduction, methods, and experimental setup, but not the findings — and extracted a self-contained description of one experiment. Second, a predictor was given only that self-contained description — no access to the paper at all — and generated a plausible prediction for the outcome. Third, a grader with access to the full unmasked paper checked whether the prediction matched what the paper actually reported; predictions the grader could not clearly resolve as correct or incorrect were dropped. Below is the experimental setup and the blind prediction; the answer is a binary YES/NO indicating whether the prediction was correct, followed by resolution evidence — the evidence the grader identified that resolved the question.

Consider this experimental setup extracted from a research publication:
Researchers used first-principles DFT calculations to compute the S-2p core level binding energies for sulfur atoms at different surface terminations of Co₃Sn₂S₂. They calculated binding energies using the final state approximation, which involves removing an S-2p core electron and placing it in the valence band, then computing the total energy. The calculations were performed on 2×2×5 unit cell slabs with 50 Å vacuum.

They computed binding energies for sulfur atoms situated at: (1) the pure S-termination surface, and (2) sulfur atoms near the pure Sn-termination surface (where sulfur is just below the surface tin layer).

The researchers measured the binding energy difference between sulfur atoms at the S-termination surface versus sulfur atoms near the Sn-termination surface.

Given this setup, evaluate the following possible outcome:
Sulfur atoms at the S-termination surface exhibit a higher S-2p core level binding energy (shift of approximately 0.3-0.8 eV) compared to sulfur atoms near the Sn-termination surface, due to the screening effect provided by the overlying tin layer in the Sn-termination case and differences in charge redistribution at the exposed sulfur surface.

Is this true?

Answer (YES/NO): NO